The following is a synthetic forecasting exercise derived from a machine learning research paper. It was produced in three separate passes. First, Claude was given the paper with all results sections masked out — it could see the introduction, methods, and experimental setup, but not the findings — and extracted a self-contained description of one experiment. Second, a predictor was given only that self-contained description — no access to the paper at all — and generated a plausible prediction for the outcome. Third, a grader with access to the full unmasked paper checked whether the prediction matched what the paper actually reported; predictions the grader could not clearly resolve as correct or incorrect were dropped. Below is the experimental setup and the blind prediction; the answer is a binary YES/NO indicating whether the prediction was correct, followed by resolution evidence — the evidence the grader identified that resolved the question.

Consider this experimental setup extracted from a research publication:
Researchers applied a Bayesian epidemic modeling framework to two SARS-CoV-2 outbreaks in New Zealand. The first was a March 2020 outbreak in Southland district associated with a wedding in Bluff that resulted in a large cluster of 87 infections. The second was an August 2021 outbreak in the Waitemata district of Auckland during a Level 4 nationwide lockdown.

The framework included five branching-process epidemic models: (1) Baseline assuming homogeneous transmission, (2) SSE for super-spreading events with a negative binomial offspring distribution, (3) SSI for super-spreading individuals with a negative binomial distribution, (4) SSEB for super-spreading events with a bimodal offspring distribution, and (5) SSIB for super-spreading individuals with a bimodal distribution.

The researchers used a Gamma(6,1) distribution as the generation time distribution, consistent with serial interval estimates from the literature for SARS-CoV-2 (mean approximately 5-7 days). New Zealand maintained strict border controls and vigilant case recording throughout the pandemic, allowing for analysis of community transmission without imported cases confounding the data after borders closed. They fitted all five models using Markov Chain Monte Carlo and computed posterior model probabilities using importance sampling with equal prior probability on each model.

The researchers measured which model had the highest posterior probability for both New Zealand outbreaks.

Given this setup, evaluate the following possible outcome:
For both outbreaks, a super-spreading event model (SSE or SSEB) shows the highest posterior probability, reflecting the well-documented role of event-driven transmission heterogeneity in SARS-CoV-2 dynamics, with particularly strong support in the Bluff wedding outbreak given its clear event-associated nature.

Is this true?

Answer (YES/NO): NO